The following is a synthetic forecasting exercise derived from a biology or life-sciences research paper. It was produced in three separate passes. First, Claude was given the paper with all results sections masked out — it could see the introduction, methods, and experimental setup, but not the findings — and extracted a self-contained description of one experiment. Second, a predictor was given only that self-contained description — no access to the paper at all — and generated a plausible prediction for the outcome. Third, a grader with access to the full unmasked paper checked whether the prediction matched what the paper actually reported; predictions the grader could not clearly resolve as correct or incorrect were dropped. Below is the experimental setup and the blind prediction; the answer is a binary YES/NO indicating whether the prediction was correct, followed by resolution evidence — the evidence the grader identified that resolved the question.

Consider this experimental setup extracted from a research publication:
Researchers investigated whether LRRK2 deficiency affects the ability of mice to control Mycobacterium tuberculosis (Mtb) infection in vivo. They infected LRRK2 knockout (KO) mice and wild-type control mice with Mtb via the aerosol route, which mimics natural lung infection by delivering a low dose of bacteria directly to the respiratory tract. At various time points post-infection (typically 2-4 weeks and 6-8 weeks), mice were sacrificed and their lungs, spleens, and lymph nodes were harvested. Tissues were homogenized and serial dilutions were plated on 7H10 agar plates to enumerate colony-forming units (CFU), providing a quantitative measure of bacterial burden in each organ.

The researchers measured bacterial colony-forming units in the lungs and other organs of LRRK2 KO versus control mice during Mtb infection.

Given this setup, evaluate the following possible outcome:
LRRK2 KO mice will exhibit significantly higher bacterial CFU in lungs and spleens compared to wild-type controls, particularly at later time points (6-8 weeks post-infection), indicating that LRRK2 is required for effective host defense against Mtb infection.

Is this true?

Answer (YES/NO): NO